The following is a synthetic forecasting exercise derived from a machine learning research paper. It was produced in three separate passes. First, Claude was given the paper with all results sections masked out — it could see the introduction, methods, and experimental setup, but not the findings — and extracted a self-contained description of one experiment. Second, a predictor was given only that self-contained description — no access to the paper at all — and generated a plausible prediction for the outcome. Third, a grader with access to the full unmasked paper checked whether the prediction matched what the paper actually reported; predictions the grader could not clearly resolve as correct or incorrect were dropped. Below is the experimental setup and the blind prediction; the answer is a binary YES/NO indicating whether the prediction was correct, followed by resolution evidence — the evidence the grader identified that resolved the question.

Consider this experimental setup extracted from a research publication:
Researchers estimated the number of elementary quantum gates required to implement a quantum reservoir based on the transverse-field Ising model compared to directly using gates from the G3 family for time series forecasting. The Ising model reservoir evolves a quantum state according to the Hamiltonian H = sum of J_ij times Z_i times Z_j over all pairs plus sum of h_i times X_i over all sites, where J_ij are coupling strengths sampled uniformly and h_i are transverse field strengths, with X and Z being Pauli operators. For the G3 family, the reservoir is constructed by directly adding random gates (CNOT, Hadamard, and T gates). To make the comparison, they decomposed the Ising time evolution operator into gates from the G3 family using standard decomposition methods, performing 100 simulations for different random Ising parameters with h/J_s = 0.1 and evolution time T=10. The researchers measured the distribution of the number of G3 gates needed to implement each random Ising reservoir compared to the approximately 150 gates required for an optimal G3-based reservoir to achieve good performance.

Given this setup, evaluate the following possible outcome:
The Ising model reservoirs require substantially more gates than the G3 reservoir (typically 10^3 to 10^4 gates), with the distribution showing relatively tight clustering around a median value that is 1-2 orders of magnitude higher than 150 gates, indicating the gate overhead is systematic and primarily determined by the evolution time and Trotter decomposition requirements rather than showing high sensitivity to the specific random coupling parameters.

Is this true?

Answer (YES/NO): NO